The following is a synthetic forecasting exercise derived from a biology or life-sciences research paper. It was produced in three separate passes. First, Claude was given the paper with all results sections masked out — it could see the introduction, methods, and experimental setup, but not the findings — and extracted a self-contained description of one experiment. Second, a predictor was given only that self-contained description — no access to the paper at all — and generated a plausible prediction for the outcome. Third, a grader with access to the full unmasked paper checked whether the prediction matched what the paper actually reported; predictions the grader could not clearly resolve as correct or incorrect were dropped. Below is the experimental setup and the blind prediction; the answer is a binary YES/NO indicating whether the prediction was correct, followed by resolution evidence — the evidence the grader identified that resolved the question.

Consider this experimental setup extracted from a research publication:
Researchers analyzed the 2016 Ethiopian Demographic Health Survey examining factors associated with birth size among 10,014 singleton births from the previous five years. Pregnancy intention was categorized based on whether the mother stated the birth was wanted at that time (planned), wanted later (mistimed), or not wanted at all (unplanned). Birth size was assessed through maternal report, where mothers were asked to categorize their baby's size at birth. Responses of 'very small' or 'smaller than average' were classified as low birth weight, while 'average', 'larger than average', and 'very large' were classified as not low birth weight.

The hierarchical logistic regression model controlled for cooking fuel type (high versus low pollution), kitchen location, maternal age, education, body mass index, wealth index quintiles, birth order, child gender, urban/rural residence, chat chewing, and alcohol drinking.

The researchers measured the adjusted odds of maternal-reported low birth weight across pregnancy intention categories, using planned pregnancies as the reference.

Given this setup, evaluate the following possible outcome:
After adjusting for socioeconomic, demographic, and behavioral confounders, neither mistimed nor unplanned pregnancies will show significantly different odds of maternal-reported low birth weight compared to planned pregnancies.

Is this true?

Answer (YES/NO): NO